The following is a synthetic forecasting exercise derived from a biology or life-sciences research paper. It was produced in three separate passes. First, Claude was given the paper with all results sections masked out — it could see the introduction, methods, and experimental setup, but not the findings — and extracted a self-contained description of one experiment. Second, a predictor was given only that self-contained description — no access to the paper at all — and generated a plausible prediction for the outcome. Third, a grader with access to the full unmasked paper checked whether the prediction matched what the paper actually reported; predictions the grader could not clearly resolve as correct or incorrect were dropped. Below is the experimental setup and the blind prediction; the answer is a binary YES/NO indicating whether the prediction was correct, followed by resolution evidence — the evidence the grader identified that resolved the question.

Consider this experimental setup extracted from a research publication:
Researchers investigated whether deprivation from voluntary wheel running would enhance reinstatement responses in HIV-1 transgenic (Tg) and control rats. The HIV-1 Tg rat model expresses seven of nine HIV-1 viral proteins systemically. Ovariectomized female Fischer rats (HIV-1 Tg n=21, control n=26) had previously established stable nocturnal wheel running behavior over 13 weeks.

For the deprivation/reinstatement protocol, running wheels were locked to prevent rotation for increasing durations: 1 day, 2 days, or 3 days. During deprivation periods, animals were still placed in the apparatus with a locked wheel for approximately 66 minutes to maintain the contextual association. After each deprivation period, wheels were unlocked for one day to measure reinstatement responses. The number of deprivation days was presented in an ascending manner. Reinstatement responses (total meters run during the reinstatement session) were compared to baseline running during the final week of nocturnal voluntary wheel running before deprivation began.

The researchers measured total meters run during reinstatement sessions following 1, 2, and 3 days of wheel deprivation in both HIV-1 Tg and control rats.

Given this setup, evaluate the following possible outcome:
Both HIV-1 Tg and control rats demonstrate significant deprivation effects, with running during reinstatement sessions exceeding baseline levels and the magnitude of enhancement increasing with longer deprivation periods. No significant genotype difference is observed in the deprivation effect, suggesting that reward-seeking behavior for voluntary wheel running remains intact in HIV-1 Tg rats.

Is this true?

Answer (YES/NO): YES